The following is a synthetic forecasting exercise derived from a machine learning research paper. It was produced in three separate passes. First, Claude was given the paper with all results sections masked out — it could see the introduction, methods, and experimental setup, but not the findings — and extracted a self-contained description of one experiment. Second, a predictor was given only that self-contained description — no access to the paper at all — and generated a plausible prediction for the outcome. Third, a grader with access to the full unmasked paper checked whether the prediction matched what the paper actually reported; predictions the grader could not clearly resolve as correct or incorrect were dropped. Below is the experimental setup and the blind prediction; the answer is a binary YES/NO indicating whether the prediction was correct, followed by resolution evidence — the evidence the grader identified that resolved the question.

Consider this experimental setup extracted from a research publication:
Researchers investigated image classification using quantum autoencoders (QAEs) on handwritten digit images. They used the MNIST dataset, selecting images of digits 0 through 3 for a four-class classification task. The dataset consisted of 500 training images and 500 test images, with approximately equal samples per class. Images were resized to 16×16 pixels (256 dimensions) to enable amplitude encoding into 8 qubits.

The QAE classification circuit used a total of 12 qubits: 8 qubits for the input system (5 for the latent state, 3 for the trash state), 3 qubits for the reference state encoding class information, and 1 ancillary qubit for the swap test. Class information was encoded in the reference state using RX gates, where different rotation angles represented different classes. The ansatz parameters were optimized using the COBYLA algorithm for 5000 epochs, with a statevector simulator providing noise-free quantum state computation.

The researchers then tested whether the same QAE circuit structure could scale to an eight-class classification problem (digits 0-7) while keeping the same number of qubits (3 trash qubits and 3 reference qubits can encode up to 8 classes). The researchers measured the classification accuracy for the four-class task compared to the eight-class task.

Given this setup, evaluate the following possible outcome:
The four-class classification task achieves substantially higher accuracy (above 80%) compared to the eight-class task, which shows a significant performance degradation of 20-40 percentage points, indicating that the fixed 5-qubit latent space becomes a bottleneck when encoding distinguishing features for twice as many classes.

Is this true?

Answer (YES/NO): NO